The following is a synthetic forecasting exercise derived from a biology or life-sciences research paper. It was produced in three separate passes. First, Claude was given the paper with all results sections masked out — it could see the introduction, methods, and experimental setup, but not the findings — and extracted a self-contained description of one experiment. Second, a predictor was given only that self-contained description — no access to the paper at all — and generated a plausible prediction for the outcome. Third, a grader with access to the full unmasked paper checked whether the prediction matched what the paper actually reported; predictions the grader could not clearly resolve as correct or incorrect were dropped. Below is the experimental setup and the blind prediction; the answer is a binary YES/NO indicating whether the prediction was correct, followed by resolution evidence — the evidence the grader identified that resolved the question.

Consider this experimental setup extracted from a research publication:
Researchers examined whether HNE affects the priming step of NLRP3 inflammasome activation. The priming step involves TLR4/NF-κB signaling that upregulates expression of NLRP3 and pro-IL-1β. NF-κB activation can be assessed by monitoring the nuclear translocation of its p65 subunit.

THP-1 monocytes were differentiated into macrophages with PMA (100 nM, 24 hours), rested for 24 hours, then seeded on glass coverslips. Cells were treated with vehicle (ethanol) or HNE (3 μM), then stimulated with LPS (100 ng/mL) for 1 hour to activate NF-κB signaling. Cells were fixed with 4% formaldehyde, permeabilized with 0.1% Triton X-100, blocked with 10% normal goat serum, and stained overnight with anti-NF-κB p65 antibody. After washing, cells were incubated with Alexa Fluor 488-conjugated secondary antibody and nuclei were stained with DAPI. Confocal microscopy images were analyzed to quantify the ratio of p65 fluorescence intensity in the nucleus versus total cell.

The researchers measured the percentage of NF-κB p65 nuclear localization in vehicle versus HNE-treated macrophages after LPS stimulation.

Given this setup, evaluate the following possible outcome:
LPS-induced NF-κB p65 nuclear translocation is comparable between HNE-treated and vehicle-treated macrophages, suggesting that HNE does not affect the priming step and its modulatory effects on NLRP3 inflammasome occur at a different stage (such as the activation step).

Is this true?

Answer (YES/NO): YES